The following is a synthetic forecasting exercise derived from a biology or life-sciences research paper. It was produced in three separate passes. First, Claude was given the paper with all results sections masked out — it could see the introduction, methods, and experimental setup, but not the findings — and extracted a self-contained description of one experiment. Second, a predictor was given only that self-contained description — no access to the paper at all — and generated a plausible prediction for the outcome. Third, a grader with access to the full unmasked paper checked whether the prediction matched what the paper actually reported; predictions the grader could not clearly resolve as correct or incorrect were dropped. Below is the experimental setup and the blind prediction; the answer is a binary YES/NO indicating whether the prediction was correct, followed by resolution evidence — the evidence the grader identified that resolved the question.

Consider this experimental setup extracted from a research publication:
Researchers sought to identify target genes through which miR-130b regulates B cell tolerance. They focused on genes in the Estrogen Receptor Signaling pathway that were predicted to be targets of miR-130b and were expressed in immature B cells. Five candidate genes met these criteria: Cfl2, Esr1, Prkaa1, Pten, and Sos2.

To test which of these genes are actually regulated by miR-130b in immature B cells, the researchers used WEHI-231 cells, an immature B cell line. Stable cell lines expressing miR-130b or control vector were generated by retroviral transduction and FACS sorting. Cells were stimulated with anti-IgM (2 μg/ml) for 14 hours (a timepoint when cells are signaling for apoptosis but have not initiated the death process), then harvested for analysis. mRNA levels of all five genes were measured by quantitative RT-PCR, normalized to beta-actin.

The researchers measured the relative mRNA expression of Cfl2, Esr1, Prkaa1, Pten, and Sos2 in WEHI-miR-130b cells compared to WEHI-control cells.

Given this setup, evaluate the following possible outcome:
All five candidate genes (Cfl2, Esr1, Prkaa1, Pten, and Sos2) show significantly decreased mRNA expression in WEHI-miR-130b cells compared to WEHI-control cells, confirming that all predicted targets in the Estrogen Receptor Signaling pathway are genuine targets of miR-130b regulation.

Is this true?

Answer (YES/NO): NO